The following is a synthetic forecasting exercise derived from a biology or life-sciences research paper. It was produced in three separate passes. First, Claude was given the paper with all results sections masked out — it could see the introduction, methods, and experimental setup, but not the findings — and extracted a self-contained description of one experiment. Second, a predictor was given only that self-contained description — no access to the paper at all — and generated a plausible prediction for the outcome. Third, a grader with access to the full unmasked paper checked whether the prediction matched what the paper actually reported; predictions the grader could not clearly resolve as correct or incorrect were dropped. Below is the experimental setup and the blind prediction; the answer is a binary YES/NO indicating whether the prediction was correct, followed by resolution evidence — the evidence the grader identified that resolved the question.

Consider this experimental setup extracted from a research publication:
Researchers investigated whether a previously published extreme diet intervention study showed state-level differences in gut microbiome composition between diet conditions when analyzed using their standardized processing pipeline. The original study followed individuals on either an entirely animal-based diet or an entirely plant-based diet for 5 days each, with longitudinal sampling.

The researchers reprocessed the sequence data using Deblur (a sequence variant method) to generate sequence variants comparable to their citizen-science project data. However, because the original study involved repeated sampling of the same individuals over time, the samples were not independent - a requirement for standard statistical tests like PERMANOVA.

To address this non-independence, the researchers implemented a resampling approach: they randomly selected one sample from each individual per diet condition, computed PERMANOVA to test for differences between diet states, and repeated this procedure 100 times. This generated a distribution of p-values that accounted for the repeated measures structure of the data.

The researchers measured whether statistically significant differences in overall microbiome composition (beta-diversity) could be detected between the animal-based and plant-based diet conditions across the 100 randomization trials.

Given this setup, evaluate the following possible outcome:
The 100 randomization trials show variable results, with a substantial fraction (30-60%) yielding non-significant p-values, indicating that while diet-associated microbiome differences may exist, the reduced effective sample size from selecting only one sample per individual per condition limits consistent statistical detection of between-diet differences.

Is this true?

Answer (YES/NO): NO